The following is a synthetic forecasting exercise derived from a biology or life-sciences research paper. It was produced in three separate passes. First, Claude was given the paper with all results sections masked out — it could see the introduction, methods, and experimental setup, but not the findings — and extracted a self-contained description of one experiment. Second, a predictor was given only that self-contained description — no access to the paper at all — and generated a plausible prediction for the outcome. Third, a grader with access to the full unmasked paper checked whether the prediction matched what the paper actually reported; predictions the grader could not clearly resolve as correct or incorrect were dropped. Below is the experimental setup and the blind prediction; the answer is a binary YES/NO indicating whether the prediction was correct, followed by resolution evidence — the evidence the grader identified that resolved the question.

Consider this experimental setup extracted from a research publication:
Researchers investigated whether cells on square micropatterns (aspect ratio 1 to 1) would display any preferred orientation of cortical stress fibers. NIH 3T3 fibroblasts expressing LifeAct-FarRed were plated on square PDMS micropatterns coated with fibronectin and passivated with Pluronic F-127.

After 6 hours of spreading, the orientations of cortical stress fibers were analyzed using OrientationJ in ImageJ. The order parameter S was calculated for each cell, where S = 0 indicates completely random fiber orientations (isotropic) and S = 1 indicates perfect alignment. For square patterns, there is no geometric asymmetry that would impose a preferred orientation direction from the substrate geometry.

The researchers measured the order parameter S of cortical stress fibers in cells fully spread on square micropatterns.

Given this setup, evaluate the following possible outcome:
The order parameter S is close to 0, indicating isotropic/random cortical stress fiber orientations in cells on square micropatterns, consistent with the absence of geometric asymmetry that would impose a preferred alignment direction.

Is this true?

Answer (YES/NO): YES